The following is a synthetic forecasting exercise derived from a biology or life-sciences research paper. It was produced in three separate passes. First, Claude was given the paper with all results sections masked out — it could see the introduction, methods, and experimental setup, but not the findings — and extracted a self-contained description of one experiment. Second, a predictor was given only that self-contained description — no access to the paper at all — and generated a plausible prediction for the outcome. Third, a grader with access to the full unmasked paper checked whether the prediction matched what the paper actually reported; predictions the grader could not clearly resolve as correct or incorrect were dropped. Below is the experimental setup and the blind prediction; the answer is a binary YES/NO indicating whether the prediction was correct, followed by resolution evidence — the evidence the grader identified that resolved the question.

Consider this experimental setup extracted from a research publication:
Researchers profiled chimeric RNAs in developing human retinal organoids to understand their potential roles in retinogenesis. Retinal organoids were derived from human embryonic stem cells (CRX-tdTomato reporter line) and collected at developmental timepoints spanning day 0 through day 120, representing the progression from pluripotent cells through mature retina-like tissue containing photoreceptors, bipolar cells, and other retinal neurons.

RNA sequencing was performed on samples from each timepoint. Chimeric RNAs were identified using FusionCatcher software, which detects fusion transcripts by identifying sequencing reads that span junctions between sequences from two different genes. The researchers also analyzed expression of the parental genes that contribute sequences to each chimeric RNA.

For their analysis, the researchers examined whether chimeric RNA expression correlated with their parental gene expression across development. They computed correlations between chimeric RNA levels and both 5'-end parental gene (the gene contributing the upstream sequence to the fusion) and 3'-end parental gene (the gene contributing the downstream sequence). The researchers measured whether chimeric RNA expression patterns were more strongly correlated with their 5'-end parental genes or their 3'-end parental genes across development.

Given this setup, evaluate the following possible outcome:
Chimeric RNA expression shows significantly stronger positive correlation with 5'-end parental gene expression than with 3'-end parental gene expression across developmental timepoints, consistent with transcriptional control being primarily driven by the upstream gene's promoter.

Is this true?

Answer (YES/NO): NO